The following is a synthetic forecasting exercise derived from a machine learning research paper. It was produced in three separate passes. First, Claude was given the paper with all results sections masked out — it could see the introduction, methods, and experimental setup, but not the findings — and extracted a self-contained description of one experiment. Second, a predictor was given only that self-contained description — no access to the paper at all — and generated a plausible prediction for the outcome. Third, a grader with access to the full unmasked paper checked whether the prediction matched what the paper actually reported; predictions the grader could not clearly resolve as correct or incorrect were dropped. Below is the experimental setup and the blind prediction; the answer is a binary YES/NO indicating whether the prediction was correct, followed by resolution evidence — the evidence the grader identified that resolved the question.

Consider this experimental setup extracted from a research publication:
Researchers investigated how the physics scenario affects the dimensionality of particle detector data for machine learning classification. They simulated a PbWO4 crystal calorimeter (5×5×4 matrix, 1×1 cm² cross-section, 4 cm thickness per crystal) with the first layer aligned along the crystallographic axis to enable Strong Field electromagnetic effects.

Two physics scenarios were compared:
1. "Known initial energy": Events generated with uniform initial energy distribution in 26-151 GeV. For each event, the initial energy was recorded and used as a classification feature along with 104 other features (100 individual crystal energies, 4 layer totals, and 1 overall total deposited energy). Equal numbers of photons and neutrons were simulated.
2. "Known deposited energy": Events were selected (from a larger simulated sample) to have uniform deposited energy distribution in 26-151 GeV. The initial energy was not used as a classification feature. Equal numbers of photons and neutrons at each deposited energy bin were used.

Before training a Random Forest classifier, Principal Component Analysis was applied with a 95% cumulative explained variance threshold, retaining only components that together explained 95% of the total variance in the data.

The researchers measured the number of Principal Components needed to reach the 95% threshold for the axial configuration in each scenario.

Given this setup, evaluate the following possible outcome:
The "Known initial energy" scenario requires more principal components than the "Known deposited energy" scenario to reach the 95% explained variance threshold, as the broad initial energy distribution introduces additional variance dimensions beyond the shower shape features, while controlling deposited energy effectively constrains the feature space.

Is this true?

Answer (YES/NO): YES